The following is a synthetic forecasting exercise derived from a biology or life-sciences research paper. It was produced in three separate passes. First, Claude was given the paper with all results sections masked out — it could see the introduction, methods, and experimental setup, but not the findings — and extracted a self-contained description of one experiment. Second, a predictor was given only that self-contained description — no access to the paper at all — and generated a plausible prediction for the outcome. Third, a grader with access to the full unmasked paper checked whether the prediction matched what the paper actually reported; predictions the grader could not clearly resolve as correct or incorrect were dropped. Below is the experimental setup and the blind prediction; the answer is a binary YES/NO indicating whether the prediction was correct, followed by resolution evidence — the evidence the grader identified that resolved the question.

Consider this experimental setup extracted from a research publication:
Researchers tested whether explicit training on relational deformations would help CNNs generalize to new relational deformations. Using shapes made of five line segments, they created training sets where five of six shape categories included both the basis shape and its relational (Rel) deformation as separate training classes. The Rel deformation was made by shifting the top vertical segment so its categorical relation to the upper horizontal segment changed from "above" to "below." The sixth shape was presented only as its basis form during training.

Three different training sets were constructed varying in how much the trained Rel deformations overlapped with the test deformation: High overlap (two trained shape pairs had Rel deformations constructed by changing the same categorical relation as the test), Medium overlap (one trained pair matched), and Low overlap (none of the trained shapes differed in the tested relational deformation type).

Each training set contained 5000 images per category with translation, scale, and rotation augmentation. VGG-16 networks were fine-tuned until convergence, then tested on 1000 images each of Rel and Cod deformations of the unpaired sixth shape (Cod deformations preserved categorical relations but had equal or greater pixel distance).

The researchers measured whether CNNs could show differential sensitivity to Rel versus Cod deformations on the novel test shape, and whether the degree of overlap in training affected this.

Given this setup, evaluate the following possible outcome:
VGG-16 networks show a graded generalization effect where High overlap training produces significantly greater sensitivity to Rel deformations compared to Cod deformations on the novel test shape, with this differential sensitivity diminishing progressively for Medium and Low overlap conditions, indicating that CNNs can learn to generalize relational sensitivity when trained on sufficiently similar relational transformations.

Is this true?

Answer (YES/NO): NO